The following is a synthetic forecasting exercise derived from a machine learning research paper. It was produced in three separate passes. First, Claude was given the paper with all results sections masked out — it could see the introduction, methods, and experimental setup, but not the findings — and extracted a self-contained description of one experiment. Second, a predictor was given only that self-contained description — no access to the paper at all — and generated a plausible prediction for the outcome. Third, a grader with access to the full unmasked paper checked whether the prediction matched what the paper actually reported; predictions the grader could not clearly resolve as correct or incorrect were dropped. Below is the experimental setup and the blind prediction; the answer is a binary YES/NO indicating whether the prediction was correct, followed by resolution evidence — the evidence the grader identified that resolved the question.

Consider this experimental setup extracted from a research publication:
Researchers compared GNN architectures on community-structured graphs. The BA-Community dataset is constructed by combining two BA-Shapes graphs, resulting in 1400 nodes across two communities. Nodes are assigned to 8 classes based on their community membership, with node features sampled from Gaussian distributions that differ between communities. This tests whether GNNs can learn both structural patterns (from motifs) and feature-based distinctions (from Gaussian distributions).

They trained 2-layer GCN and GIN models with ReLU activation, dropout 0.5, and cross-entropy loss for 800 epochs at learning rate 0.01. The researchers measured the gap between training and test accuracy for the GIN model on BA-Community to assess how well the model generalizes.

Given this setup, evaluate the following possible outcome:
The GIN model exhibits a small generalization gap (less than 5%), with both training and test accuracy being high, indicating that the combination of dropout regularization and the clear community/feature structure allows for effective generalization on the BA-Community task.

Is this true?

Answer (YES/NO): YES